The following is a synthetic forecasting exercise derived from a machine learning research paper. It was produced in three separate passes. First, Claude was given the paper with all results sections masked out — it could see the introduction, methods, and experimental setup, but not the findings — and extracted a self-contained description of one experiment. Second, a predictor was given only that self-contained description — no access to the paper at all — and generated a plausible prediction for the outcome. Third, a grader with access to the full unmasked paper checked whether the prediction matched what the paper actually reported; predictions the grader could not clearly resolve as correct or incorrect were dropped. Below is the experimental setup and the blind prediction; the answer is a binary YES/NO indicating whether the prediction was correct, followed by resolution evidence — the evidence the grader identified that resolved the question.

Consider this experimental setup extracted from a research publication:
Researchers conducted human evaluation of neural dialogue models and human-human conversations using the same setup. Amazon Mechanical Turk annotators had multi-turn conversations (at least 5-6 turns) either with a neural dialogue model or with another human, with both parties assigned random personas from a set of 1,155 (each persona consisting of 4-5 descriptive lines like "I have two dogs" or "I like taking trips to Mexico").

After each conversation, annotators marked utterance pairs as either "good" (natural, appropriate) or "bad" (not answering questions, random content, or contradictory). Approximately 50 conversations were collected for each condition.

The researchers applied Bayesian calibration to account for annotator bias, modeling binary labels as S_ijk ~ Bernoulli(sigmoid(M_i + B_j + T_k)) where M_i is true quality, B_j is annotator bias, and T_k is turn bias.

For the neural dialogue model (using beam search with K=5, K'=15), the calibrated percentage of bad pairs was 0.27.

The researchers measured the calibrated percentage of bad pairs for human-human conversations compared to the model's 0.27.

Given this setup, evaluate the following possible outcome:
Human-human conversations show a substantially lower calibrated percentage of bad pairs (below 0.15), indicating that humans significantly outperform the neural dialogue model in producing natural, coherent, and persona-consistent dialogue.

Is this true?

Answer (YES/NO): YES